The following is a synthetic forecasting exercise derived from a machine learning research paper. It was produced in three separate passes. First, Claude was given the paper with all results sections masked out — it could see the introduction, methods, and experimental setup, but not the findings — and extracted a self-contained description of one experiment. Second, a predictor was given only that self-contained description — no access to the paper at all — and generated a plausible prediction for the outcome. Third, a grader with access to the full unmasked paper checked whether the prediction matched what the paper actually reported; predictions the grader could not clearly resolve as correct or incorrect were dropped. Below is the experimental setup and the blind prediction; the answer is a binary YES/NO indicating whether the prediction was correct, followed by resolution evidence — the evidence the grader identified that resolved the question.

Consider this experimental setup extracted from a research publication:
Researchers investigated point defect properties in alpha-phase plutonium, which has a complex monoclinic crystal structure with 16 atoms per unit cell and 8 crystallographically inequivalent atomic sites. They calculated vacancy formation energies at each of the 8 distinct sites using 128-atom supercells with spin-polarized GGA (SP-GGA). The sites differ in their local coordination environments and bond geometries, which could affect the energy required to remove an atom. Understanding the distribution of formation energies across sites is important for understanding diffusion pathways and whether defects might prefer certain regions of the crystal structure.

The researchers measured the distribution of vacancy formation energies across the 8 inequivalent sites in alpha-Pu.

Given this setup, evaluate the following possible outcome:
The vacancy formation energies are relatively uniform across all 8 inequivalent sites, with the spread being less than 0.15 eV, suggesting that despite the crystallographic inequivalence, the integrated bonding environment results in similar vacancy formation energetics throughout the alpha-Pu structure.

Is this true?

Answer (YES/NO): NO